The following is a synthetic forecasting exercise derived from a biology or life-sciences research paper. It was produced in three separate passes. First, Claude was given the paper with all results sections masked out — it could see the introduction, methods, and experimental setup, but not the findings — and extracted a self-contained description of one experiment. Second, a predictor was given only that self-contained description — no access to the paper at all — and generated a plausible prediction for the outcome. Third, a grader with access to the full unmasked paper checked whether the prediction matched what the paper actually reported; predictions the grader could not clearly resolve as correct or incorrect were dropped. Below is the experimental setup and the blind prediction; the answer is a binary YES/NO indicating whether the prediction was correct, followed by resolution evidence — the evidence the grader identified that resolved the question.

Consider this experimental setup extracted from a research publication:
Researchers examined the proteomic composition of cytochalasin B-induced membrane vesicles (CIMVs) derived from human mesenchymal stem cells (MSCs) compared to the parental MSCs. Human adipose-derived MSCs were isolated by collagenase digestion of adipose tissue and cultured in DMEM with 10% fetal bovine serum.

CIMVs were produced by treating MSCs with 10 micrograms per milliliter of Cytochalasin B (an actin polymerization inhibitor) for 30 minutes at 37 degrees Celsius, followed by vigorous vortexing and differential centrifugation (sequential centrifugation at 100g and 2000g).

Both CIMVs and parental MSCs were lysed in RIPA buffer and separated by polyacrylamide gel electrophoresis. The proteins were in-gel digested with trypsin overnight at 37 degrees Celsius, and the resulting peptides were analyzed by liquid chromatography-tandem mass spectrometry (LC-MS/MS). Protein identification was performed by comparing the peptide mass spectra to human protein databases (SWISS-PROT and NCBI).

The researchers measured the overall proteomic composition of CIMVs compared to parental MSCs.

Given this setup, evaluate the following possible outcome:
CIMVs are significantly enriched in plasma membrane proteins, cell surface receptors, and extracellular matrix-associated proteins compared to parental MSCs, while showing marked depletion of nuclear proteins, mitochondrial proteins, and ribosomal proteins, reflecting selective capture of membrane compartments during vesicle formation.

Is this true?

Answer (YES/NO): NO